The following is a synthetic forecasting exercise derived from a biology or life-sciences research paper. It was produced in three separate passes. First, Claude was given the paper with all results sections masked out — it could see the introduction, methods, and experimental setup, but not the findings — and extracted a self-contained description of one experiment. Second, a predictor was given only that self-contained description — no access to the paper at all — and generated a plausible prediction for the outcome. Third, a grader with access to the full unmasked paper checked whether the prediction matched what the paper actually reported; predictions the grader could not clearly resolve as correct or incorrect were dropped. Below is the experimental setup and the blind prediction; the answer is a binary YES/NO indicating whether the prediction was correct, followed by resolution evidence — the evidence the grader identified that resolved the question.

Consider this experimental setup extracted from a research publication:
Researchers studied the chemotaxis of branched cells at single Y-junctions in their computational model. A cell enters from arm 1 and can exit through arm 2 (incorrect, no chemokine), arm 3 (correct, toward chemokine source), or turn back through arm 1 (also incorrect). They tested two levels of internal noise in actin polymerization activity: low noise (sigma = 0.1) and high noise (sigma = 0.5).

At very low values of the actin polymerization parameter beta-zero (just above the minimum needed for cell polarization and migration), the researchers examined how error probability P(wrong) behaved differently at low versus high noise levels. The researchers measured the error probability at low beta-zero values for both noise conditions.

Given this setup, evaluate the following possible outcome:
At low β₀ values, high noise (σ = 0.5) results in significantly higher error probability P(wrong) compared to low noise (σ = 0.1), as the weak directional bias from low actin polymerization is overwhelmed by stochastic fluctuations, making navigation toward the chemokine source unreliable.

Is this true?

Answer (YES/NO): YES